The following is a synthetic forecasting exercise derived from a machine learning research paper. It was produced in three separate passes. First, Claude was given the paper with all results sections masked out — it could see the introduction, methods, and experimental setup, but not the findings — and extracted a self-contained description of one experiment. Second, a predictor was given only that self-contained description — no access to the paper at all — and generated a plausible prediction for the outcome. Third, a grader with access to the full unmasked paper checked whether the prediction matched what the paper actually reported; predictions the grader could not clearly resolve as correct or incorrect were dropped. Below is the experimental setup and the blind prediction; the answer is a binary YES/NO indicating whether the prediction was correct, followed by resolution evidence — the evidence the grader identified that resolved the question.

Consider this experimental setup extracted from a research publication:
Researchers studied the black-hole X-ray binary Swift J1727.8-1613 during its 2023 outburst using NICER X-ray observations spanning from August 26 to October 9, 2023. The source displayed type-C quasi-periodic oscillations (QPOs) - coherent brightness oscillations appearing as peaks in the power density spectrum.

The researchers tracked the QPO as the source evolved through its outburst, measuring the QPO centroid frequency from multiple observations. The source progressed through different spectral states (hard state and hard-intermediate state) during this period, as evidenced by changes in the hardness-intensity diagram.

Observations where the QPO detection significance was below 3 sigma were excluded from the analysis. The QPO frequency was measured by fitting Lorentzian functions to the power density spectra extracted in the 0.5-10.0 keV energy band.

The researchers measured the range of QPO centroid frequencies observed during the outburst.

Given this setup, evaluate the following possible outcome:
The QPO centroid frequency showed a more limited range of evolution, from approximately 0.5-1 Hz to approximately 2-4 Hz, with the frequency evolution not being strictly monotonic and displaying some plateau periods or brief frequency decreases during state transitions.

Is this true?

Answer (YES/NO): NO